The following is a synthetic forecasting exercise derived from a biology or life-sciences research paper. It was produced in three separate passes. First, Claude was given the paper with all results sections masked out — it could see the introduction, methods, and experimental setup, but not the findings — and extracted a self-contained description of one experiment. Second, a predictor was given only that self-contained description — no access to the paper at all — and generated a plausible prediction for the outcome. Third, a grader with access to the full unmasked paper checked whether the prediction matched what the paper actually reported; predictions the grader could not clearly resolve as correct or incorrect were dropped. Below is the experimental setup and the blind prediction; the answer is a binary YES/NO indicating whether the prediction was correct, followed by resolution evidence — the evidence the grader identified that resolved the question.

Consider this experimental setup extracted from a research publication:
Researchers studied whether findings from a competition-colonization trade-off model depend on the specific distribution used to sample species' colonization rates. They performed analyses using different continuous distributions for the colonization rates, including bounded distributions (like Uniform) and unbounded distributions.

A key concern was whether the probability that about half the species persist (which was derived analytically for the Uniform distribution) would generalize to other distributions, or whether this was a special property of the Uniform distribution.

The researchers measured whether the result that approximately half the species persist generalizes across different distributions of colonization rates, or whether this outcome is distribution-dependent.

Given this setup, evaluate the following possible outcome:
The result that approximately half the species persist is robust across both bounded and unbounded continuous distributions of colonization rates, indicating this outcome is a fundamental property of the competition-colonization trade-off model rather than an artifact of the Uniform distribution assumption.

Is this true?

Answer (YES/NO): YES